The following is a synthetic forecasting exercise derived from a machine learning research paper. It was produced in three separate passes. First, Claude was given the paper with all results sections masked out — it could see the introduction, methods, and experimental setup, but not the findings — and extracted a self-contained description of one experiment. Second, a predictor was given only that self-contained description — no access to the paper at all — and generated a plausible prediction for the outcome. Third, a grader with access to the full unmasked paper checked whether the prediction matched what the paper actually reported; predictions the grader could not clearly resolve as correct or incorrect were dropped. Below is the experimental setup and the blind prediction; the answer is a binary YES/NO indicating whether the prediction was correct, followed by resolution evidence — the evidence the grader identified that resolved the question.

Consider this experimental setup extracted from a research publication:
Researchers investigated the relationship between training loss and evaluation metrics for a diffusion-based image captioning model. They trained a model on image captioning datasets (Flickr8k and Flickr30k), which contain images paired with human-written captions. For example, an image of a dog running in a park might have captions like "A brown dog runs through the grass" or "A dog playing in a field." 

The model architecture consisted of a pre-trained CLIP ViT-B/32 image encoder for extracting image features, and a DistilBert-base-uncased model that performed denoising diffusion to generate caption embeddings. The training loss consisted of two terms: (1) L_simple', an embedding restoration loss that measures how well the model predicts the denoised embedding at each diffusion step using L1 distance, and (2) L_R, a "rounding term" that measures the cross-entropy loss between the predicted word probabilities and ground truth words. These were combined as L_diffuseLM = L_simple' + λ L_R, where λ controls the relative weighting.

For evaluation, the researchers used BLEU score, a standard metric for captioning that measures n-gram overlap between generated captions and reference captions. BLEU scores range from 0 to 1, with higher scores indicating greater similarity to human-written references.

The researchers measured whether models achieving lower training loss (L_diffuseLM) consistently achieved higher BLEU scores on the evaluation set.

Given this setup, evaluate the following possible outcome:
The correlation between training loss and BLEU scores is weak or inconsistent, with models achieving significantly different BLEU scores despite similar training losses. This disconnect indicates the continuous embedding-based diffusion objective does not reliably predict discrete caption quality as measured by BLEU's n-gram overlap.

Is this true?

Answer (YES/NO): YES